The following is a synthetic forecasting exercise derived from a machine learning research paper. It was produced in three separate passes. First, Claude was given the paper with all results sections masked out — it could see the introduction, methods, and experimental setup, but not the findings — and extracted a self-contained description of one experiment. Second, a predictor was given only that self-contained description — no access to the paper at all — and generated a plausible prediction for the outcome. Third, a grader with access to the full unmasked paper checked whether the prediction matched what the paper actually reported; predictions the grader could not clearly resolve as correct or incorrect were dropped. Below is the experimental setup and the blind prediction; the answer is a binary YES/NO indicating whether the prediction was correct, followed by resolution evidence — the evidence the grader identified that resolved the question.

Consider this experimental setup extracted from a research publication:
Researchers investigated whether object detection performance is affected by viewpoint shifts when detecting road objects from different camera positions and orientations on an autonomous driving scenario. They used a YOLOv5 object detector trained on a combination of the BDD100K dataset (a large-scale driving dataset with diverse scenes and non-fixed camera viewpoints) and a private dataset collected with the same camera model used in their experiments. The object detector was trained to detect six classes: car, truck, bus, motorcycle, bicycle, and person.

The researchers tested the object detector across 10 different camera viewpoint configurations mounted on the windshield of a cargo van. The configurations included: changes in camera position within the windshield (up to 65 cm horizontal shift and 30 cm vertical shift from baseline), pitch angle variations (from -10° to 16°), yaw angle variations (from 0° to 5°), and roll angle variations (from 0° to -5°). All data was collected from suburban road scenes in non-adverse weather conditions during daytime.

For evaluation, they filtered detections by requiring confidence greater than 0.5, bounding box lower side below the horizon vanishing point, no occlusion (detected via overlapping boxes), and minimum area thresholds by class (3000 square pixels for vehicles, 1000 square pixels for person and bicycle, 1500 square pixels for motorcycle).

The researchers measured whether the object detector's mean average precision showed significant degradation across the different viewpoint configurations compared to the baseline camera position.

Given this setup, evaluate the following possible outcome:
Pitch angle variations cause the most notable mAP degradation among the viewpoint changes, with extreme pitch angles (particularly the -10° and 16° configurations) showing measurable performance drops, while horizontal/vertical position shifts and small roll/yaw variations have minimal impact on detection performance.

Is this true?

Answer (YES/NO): NO